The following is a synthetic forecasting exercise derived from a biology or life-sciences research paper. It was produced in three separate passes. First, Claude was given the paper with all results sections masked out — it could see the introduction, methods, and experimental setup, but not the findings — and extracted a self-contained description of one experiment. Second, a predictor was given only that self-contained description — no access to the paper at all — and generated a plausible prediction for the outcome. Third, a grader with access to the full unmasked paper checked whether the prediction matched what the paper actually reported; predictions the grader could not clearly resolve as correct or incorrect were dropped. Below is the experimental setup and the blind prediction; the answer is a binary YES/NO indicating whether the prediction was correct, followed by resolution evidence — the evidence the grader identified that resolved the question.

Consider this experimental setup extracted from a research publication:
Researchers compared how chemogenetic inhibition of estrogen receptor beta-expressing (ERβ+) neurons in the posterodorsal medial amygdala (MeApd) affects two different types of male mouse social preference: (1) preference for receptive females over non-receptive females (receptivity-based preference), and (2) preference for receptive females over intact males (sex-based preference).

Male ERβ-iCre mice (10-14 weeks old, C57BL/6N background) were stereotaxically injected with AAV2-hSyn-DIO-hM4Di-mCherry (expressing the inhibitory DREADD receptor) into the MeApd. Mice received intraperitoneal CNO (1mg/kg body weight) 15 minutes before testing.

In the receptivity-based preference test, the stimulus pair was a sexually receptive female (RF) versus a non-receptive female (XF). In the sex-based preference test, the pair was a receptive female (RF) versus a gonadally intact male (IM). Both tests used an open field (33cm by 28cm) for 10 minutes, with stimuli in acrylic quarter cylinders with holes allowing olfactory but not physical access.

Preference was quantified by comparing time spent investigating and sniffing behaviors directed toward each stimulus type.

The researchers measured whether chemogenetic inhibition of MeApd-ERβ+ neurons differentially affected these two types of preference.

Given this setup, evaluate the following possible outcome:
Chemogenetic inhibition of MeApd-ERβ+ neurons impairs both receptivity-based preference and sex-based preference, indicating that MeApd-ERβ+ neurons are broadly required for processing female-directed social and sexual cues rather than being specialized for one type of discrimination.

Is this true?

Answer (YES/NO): NO